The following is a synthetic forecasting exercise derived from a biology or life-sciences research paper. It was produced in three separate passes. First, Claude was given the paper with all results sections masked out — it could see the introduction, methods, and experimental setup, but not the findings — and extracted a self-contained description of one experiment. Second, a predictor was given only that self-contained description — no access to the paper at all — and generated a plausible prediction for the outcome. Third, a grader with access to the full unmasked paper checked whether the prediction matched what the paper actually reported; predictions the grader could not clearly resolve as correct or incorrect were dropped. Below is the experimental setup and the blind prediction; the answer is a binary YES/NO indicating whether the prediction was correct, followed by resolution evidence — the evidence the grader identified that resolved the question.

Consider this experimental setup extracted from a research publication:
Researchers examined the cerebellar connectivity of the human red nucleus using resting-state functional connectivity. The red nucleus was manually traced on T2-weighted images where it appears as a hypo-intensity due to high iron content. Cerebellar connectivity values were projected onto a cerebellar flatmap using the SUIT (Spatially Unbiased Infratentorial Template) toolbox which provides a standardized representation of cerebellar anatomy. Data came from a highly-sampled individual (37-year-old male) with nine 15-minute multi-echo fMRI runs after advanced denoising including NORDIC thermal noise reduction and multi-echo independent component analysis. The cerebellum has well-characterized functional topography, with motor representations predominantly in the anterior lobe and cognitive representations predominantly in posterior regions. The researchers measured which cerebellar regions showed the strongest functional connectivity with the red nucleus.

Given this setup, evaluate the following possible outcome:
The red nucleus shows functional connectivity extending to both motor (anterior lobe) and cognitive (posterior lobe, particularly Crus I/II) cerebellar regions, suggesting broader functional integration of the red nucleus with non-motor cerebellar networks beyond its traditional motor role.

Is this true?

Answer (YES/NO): NO